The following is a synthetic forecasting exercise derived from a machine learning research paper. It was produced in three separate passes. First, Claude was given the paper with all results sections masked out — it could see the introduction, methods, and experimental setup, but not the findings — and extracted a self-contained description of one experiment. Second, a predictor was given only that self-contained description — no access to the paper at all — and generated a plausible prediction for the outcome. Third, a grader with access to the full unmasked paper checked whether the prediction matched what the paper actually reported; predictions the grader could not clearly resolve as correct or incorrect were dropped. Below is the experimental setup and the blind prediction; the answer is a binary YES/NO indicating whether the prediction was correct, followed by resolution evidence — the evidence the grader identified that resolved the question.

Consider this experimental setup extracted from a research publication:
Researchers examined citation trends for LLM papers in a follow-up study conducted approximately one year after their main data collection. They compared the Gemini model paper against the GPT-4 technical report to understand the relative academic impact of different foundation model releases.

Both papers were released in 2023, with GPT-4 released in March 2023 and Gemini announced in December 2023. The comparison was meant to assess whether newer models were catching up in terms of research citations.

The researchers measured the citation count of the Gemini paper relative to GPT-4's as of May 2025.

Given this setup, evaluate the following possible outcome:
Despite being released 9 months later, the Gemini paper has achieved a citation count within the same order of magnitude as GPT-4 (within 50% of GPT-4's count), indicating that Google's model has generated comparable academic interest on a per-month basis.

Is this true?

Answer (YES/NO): NO